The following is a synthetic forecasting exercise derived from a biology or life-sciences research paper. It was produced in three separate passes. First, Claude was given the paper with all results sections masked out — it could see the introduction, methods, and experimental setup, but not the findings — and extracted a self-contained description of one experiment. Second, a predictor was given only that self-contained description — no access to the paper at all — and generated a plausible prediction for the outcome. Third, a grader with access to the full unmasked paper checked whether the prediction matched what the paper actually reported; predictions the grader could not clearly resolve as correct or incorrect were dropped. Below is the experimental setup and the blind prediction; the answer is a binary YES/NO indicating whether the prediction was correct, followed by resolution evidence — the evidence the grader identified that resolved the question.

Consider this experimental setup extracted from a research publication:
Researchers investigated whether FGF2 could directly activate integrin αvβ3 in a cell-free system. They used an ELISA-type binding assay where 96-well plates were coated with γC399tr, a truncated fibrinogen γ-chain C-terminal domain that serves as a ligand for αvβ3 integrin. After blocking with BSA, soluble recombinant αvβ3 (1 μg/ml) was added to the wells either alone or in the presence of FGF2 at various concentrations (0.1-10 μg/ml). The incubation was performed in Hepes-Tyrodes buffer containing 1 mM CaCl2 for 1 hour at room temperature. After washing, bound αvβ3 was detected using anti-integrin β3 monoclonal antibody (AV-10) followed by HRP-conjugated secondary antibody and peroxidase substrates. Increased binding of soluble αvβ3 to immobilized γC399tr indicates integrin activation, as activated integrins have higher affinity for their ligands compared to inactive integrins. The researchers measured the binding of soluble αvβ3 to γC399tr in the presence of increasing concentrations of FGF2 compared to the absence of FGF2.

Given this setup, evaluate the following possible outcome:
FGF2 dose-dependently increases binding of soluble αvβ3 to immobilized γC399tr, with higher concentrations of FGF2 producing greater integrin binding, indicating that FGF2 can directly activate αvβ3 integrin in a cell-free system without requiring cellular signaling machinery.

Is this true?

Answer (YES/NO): YES